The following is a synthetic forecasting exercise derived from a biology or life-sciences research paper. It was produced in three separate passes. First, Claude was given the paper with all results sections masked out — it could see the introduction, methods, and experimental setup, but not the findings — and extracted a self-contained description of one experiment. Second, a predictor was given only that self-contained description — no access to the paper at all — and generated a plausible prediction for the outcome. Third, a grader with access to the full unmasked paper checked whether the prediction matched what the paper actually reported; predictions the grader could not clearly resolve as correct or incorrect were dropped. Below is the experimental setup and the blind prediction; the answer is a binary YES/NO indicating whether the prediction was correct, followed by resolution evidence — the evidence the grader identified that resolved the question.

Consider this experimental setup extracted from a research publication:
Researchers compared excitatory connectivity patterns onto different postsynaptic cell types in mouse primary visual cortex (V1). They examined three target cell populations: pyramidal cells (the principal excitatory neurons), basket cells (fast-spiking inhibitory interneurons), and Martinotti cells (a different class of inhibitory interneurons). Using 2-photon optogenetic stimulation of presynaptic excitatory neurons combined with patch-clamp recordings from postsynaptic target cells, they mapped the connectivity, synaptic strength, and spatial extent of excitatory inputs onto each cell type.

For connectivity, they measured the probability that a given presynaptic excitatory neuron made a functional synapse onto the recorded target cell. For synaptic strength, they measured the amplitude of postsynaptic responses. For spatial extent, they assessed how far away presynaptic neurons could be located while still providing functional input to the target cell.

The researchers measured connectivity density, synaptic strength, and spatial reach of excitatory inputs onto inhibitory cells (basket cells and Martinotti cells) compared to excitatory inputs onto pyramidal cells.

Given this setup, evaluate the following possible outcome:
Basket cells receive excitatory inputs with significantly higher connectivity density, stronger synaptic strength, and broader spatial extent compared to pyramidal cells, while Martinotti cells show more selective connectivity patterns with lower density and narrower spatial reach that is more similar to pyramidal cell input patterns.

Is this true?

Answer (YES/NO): NO